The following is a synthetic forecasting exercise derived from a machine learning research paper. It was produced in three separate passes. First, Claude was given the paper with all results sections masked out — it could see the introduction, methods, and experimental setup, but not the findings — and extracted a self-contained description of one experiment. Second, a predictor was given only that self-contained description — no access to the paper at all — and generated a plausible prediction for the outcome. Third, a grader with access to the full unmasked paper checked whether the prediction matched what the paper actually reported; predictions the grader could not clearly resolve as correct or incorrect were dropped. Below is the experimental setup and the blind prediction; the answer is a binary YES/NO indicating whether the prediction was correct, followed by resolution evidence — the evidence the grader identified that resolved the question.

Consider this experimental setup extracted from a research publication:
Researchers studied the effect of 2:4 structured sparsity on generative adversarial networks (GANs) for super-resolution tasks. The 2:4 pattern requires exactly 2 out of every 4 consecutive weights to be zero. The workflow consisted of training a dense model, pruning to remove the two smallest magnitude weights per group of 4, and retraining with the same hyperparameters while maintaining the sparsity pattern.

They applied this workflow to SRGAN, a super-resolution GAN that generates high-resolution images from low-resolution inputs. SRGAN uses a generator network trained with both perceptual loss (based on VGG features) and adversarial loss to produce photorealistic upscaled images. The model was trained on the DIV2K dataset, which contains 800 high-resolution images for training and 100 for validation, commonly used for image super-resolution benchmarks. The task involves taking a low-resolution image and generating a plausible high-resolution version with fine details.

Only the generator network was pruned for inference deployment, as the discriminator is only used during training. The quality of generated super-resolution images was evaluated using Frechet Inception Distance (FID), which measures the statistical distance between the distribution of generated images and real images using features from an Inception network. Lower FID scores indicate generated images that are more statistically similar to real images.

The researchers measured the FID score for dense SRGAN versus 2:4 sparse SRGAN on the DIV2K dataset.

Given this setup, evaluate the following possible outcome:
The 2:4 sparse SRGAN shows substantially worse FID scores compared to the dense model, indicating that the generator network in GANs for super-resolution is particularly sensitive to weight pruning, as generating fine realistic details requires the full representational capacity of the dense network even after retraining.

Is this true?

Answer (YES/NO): NO